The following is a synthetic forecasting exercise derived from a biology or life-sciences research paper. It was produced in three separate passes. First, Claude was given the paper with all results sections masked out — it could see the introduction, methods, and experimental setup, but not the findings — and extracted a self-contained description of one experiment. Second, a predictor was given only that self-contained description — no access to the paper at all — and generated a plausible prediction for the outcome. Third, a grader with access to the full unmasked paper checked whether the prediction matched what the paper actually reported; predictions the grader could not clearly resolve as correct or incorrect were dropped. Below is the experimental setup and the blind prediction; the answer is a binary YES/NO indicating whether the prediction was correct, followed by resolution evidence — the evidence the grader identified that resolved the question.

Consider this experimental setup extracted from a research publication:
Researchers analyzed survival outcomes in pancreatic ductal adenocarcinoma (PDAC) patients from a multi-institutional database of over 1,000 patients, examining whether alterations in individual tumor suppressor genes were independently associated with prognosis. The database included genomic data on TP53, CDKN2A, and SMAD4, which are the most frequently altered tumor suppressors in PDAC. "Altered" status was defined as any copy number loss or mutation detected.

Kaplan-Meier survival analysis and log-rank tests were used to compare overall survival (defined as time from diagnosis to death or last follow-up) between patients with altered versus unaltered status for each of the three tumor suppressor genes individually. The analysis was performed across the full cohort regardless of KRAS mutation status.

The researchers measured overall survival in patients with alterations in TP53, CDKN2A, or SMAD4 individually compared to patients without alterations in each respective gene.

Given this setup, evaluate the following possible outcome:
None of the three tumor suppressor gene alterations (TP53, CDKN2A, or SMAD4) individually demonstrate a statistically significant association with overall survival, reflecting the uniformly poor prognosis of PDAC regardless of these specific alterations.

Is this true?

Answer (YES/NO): NO